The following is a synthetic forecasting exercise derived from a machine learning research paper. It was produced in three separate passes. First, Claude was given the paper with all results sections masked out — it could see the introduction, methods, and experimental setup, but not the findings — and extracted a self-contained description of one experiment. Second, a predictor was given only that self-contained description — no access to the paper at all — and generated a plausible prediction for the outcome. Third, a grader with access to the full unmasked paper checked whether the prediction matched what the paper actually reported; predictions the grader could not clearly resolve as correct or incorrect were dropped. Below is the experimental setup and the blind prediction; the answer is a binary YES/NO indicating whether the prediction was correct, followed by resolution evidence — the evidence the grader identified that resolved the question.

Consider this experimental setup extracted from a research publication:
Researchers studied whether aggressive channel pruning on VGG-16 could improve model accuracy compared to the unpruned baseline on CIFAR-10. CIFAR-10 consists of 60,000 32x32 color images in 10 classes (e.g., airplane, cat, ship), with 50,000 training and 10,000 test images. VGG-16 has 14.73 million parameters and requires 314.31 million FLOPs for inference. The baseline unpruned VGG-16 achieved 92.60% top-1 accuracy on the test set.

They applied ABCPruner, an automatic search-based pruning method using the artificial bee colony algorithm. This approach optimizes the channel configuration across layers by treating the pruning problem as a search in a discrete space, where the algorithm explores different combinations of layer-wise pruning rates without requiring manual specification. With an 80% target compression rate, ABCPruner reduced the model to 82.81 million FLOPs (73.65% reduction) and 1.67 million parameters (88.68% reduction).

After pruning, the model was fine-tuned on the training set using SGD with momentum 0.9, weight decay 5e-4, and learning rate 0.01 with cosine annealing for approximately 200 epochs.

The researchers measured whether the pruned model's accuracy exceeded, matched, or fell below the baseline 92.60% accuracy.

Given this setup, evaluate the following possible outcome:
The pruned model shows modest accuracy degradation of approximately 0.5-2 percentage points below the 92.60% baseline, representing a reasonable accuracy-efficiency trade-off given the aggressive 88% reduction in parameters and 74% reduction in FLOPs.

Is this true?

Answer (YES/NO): NO